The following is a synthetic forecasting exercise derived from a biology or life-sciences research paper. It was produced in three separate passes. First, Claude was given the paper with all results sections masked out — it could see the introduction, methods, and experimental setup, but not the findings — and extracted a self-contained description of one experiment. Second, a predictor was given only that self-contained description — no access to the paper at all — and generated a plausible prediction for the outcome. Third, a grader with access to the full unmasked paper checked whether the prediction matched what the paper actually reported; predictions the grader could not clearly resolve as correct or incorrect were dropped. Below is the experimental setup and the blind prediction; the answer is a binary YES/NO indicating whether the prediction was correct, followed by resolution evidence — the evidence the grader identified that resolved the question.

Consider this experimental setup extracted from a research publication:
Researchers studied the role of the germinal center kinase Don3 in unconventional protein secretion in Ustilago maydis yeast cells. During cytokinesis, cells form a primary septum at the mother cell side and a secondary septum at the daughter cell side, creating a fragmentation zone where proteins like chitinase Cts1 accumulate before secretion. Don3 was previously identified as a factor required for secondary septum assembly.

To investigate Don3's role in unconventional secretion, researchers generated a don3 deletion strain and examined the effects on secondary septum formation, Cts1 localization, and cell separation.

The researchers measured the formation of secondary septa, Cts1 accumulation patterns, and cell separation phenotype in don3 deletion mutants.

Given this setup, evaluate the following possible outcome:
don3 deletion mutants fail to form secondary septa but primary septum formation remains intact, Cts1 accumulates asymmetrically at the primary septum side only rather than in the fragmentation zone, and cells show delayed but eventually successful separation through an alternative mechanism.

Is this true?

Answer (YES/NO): NO